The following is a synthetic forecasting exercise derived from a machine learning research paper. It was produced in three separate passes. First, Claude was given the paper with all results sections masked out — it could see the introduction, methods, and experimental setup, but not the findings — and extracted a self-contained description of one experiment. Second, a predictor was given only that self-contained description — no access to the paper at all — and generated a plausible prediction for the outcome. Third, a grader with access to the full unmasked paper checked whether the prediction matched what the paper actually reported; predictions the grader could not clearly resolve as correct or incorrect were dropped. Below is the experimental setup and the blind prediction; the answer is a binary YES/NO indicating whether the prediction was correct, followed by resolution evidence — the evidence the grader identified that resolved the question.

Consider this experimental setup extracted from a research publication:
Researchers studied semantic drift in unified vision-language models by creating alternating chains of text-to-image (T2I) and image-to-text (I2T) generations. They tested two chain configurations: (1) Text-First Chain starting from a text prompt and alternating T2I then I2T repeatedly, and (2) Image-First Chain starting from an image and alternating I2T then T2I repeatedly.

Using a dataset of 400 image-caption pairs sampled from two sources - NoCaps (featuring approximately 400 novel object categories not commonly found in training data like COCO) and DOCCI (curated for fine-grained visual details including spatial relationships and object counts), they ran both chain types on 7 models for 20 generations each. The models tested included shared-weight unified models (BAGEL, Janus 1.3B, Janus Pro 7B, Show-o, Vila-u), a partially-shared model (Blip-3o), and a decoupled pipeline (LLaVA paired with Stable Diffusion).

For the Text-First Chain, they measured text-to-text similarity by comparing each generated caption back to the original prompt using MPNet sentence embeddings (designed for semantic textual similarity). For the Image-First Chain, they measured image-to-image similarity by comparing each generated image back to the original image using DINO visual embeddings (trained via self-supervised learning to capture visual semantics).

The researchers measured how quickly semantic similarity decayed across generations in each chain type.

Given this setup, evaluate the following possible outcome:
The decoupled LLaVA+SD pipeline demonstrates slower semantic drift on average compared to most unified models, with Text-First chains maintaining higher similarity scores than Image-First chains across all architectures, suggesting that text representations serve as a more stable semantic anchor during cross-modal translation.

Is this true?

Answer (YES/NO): NO